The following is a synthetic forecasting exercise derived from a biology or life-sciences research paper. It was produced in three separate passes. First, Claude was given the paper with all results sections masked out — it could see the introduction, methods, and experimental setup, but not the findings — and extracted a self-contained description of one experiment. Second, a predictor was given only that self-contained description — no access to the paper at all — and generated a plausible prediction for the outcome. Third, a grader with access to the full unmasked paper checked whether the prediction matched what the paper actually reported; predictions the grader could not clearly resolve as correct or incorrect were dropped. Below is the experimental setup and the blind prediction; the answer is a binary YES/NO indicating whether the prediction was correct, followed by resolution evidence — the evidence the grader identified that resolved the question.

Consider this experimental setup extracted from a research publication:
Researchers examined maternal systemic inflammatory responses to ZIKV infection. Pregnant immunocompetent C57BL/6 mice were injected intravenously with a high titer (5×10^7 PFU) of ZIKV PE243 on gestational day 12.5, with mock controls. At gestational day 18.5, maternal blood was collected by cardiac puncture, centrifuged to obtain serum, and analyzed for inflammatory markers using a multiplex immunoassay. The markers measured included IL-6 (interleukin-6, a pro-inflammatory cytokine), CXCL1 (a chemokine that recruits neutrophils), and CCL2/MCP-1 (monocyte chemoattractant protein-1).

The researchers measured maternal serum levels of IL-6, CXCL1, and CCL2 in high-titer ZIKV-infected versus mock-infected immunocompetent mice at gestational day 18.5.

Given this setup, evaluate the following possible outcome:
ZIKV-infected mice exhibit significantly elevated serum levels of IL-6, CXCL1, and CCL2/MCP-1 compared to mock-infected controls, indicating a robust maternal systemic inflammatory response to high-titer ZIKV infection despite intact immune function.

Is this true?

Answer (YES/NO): NO